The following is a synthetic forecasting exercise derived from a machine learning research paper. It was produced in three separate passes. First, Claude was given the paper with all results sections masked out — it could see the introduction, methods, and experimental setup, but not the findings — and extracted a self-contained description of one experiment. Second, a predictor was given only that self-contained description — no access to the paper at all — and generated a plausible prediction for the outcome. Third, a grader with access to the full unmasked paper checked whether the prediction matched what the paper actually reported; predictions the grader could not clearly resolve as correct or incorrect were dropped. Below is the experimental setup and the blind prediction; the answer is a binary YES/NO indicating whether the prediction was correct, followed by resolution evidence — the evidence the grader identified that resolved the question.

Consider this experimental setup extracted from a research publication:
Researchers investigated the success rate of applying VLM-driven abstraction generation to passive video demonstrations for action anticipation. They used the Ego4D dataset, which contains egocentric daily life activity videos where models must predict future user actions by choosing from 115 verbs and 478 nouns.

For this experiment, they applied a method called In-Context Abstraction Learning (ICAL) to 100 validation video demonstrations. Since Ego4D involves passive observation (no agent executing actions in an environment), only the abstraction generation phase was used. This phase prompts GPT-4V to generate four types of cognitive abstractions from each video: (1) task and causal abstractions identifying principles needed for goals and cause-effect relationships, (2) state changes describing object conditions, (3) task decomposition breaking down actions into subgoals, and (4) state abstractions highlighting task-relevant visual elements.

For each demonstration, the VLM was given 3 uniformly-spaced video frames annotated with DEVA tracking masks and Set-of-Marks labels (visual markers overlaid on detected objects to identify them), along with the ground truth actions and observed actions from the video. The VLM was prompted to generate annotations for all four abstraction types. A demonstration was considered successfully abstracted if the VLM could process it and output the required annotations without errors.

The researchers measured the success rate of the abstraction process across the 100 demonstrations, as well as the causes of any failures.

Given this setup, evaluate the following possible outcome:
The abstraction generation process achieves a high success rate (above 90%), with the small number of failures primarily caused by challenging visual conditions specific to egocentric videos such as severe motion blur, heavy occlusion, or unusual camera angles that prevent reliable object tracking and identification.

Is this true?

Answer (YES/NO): NO